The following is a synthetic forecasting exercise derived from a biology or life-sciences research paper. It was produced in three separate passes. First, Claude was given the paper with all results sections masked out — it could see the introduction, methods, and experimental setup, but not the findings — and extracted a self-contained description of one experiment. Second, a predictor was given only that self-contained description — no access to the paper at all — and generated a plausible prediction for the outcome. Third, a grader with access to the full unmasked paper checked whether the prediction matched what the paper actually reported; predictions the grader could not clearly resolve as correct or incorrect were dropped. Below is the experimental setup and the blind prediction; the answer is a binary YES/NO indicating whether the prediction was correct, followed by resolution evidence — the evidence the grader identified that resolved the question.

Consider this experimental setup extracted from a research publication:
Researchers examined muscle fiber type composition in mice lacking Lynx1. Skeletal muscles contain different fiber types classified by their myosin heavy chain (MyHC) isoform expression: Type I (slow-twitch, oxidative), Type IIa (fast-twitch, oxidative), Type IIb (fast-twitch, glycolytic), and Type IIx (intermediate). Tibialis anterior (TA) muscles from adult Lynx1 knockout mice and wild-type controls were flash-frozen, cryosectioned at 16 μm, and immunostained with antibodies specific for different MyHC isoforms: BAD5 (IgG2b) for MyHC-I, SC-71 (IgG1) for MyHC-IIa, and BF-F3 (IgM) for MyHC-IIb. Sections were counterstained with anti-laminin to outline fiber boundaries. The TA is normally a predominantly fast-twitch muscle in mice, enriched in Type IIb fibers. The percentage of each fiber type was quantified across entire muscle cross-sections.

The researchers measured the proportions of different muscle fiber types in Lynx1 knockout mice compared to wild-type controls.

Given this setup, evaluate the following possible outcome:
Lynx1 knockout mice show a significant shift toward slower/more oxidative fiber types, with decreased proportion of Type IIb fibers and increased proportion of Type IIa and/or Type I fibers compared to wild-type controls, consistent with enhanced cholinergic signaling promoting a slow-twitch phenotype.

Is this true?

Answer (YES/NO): YES